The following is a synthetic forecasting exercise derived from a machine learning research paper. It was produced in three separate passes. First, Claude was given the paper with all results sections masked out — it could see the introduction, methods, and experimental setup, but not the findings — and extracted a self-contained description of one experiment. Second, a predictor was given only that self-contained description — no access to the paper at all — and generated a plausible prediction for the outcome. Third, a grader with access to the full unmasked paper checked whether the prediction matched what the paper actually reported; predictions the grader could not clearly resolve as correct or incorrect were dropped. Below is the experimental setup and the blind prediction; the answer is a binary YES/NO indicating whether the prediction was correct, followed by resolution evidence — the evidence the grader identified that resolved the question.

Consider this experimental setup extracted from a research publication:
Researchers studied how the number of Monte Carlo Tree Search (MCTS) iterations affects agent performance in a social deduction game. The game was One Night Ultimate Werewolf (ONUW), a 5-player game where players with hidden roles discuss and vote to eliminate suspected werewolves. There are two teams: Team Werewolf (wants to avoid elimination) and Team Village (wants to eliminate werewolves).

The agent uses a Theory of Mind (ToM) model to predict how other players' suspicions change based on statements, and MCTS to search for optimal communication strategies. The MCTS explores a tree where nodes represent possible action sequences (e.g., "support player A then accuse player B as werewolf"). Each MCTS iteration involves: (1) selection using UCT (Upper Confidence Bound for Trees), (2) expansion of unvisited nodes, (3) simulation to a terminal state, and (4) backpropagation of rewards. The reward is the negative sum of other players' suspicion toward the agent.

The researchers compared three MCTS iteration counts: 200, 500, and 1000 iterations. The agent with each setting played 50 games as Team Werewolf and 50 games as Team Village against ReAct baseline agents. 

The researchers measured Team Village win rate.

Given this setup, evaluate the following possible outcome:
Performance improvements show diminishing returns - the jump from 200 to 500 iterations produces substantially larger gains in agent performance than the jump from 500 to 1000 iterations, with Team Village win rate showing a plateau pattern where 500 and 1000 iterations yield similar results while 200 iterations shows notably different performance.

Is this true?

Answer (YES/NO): YES